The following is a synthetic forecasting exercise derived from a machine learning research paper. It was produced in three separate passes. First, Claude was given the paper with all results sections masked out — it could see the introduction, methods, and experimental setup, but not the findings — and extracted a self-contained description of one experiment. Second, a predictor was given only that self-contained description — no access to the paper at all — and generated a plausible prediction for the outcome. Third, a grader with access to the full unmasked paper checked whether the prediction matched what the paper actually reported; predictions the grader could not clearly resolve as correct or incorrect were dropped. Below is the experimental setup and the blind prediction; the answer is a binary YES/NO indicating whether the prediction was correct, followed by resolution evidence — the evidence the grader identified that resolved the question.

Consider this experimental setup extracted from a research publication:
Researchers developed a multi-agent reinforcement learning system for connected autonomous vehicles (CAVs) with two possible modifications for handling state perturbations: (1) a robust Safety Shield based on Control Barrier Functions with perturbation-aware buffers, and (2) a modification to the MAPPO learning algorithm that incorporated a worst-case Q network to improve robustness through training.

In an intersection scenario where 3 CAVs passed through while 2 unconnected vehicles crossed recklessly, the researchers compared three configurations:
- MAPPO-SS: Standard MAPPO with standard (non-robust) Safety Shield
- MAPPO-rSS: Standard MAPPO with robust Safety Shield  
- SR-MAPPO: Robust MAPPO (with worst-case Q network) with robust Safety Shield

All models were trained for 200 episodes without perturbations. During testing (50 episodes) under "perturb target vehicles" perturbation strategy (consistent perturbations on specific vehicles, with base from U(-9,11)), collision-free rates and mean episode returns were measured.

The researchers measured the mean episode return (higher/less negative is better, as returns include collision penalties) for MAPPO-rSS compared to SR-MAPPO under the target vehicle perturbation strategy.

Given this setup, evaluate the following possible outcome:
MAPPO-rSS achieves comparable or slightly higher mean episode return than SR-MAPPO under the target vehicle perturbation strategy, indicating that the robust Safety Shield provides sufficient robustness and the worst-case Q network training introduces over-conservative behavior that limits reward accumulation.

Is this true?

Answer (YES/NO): NO